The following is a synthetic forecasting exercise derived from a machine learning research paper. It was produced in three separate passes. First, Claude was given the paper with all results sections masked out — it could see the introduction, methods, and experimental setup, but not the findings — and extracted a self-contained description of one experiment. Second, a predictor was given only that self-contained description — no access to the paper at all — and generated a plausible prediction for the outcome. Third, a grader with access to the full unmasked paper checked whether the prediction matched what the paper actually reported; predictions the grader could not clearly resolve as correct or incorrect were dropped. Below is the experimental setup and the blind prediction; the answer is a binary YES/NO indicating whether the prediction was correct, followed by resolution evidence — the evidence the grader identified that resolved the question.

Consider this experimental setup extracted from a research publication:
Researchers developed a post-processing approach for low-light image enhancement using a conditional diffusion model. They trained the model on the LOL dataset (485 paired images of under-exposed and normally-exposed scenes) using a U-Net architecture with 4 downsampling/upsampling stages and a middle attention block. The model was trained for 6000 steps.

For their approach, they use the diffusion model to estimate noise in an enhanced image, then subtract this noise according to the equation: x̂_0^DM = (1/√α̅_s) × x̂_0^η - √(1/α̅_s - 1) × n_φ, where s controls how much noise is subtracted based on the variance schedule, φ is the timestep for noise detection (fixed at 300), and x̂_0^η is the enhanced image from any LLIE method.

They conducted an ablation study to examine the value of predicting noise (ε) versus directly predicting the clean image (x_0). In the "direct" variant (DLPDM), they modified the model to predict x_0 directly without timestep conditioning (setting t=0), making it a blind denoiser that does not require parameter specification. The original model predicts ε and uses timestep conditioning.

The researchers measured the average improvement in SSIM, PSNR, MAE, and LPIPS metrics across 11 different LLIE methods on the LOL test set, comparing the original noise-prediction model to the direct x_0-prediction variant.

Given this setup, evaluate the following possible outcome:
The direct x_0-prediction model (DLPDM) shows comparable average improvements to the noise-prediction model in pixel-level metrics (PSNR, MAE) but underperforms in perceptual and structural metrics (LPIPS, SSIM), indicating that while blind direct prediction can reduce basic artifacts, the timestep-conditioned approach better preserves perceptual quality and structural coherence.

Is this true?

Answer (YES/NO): NO